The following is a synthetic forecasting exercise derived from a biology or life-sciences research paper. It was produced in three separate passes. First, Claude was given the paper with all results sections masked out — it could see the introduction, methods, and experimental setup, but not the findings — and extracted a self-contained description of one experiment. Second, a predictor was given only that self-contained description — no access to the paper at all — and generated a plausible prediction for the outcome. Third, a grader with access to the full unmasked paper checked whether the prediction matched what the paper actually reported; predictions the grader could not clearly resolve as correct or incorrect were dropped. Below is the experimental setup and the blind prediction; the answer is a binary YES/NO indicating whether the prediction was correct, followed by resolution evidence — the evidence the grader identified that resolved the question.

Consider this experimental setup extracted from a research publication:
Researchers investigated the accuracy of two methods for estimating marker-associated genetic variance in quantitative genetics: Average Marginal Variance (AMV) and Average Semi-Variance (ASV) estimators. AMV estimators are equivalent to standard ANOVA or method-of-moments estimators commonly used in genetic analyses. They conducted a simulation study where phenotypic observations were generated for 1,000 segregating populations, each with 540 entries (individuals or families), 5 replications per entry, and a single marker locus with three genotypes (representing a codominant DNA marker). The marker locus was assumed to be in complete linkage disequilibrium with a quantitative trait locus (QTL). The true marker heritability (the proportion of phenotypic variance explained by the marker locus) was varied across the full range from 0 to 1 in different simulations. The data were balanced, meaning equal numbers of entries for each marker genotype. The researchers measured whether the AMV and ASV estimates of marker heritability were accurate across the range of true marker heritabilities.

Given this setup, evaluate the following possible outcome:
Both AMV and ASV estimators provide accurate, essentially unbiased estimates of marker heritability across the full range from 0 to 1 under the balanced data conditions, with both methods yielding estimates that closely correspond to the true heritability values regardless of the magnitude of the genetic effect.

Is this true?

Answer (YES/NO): NO